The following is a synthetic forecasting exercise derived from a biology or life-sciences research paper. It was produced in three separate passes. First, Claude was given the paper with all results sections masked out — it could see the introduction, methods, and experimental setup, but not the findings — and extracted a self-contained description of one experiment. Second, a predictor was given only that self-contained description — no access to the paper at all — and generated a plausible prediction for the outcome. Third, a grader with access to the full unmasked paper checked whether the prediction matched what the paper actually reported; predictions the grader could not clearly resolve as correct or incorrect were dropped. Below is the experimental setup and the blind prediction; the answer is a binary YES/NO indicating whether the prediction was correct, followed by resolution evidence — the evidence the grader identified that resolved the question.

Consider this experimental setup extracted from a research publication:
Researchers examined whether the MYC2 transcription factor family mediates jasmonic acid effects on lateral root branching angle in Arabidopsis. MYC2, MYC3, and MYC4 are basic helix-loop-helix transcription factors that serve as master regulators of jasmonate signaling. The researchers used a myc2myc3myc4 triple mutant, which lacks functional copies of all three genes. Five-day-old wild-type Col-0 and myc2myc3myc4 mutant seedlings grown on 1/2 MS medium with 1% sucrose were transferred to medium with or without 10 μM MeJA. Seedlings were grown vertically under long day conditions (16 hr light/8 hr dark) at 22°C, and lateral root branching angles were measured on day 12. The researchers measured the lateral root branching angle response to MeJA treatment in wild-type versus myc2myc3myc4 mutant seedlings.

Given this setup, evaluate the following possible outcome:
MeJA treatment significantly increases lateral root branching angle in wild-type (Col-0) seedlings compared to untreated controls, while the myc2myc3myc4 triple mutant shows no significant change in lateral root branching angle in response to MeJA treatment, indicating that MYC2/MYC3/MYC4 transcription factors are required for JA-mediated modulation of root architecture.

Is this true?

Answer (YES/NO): NO